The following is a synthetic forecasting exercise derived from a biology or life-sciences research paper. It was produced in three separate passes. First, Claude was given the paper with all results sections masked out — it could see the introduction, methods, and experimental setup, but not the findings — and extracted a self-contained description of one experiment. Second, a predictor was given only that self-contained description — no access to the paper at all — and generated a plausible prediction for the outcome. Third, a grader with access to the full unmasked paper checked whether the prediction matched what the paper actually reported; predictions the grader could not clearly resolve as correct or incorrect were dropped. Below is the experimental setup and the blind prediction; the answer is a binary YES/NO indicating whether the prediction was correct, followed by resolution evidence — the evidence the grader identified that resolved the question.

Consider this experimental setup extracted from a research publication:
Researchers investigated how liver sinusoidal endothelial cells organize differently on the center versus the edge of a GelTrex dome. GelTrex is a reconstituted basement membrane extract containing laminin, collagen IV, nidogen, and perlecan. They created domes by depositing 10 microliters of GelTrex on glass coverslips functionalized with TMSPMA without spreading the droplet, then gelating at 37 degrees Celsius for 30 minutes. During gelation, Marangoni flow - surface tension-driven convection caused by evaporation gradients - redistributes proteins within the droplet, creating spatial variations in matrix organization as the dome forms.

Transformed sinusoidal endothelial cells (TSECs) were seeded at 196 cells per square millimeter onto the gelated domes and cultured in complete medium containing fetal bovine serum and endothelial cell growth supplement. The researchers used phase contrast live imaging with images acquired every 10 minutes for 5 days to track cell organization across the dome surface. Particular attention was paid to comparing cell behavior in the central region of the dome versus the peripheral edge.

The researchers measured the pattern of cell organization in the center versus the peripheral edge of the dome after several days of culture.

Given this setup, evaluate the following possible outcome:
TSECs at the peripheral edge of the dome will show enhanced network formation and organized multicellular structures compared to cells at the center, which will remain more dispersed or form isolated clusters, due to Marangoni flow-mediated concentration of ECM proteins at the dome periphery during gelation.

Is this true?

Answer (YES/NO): NO